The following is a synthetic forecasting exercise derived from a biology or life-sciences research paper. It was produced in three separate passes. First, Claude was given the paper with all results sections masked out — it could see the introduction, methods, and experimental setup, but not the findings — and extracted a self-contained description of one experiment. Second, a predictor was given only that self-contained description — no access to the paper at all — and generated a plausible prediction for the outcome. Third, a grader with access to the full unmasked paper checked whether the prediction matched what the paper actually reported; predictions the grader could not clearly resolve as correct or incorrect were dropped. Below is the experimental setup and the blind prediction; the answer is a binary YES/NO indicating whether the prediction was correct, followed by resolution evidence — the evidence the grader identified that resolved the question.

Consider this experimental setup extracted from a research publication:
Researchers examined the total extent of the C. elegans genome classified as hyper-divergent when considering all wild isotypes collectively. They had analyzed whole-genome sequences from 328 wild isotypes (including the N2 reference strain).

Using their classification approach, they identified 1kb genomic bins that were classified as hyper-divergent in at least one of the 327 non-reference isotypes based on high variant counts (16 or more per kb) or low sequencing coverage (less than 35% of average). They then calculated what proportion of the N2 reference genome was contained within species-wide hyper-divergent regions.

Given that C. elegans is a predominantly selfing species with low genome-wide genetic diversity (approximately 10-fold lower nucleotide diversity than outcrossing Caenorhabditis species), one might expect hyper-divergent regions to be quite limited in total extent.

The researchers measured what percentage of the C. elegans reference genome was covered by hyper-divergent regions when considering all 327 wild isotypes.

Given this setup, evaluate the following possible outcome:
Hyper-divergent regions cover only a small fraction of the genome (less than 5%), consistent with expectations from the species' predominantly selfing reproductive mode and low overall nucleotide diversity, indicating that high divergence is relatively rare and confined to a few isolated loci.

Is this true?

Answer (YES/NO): NO